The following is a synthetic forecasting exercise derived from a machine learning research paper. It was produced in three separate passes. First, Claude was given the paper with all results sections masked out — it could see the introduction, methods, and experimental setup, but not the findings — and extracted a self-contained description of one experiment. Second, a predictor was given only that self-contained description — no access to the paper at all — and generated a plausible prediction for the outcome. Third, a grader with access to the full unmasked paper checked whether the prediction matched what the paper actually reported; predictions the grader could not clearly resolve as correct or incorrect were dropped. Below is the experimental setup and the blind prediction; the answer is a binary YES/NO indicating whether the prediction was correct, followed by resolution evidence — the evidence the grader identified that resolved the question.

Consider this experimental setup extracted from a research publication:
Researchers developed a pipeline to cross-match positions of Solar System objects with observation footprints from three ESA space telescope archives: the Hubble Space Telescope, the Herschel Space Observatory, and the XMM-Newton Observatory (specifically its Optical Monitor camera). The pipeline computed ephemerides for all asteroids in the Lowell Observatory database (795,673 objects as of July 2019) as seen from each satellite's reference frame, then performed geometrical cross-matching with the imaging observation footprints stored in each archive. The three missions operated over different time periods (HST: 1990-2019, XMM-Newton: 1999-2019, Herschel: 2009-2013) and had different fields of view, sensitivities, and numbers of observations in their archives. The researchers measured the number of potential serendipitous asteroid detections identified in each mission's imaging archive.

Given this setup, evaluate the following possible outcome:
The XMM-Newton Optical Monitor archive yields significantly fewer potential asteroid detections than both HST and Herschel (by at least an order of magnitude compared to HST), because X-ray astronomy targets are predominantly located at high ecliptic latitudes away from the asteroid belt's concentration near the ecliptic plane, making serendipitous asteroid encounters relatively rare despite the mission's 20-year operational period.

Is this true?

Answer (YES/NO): NO